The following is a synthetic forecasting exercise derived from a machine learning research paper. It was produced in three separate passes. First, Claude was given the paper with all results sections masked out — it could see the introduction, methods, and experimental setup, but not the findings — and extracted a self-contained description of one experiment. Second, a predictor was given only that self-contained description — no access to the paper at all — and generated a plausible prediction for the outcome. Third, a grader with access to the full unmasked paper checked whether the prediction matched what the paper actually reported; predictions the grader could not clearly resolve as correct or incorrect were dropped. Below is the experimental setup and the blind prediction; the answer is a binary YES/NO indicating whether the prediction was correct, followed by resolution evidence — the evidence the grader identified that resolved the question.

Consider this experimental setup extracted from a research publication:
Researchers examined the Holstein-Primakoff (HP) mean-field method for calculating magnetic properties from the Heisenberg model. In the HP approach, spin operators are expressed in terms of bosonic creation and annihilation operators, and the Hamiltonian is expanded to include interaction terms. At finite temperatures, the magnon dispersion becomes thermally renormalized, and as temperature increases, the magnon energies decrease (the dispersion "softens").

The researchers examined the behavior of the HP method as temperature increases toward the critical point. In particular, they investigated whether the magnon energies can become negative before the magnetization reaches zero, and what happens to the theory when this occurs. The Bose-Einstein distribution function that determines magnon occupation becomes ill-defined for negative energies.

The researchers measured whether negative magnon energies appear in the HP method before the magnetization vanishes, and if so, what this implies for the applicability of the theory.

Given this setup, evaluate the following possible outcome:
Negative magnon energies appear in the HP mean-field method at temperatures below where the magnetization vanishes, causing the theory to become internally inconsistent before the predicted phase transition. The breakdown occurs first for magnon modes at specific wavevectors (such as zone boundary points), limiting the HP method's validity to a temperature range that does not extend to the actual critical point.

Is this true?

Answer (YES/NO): YES